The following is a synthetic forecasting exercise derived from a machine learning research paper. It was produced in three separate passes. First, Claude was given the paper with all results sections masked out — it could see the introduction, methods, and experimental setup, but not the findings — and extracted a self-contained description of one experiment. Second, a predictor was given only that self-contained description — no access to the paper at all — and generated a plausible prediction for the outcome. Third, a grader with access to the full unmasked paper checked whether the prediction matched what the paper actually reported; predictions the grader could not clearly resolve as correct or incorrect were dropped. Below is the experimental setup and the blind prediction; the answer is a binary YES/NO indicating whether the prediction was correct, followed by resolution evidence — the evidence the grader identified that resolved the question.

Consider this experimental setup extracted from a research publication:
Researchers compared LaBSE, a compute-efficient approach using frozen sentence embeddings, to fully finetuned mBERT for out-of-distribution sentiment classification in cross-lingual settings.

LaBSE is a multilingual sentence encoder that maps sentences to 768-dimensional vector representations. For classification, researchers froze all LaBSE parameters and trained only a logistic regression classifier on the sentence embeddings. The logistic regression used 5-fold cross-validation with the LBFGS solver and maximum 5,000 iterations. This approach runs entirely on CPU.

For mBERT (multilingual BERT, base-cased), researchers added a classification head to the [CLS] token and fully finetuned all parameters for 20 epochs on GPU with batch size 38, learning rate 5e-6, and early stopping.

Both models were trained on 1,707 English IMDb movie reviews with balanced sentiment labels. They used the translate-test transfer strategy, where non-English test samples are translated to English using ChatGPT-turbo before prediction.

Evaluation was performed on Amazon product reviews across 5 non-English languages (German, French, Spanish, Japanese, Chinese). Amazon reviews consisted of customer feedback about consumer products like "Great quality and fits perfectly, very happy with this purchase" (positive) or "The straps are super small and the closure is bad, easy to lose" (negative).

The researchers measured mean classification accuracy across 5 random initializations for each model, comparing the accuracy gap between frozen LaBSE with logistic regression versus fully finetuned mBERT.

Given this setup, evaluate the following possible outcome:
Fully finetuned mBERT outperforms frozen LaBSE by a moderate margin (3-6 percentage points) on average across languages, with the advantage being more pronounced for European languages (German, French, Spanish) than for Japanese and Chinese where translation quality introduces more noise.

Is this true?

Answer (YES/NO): NO